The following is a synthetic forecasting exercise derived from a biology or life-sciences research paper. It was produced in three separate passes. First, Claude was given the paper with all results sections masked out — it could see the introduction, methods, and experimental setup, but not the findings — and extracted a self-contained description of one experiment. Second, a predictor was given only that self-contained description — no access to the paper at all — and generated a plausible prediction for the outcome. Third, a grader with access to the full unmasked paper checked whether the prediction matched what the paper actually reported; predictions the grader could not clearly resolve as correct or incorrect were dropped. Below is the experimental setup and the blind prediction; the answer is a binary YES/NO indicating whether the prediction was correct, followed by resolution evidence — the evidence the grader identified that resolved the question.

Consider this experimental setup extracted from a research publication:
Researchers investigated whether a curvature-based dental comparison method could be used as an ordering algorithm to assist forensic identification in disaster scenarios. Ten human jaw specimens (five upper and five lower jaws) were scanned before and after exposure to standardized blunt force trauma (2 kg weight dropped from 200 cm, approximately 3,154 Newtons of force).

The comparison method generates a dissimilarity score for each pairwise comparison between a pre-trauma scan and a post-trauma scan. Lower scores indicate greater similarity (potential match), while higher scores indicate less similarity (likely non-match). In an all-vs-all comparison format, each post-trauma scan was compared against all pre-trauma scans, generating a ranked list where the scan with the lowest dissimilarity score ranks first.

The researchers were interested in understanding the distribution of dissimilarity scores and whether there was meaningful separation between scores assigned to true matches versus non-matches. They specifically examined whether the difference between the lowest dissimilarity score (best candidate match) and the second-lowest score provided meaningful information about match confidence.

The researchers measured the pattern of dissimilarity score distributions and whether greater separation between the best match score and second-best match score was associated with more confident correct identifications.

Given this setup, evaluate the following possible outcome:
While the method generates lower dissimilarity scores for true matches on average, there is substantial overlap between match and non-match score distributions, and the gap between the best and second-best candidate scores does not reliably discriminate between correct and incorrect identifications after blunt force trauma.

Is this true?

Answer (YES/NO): NO